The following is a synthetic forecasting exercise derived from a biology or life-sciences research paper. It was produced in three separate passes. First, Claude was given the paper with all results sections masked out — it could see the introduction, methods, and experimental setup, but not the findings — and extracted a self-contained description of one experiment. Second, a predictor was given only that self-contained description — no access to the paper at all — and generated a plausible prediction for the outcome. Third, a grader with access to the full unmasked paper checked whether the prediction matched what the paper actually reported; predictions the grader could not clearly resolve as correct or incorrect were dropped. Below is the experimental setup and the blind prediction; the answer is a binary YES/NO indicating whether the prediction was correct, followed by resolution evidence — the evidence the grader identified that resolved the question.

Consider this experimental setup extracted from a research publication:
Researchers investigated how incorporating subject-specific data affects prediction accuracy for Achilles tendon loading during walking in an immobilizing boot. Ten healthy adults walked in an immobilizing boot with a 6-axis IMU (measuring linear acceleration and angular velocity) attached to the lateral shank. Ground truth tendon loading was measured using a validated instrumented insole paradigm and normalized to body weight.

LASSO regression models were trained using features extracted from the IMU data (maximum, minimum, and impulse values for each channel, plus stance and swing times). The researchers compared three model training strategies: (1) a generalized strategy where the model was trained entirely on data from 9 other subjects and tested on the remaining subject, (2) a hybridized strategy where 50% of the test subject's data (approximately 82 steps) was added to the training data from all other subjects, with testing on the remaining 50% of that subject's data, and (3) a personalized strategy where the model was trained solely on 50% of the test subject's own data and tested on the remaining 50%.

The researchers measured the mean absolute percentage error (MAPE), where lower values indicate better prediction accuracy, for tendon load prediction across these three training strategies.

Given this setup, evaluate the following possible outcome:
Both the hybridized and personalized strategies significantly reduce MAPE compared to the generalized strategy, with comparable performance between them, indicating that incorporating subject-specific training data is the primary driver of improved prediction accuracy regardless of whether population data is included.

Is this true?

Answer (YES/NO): NO